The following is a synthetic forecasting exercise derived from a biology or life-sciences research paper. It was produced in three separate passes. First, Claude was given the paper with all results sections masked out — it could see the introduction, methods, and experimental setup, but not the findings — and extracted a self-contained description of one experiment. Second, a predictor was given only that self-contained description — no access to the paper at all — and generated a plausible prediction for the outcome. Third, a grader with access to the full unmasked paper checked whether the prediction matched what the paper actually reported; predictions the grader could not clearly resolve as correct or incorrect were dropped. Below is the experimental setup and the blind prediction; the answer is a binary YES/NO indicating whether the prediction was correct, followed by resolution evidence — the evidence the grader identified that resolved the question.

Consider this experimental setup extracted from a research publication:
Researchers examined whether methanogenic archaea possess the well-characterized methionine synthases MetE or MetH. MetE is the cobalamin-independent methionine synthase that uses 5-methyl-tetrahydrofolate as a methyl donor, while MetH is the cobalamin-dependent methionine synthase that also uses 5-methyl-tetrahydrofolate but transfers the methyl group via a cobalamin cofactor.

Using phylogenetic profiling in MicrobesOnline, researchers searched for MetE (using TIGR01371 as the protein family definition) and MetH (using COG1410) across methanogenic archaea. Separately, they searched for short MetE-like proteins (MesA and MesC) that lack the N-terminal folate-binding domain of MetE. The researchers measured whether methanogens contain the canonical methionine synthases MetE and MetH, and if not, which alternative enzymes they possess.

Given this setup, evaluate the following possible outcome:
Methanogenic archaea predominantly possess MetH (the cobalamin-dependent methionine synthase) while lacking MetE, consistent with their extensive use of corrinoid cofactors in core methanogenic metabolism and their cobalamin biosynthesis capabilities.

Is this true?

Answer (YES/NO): NO